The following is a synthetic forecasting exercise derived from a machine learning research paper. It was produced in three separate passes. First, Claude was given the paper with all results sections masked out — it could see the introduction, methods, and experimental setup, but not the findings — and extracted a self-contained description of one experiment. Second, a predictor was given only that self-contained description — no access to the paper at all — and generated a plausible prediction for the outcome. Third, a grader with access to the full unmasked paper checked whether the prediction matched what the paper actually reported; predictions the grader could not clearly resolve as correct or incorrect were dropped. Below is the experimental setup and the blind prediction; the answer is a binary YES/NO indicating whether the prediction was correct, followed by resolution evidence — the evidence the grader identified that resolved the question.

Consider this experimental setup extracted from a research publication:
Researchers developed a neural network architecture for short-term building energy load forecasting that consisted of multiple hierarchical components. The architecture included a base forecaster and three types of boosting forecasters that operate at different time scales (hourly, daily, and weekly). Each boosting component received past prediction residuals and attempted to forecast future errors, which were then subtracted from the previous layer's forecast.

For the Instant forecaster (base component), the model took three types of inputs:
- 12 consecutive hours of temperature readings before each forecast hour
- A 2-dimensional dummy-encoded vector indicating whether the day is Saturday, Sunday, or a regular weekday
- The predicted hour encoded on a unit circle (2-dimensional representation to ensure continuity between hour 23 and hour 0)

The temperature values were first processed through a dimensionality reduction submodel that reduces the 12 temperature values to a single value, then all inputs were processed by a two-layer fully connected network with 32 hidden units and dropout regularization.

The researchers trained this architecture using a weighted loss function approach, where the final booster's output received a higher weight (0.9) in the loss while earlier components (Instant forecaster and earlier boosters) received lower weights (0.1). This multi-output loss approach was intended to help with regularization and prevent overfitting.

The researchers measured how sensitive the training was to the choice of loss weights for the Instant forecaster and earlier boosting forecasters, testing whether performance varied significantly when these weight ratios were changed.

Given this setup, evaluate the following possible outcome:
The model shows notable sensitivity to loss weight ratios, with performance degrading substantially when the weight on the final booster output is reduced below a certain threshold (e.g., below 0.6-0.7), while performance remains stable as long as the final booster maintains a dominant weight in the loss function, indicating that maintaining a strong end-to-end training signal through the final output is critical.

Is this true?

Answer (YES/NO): NO